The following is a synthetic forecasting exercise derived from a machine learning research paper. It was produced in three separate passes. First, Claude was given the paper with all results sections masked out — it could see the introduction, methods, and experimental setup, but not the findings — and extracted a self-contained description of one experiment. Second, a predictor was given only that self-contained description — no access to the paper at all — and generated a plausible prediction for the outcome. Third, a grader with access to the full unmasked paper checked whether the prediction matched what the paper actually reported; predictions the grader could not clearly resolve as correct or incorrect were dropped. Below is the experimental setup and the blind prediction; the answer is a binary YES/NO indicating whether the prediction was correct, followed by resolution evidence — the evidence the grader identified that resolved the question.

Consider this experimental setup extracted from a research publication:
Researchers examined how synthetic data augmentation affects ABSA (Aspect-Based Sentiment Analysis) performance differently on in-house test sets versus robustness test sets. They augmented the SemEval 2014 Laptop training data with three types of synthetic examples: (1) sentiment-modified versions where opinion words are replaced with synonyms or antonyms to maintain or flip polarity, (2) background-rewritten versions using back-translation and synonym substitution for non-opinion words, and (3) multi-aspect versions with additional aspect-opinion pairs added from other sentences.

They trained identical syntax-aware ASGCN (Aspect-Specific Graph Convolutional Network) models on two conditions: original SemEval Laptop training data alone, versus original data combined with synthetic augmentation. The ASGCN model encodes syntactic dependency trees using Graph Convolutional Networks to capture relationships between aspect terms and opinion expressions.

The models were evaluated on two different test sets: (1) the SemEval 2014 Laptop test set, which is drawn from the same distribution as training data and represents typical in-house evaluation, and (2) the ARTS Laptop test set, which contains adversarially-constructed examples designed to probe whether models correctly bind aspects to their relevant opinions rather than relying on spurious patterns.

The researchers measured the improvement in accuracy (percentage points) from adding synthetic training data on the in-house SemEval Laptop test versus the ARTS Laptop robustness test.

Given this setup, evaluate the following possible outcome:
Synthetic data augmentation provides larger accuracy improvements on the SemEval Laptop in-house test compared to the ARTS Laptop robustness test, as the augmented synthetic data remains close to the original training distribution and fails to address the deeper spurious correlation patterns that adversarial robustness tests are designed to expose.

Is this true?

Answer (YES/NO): NO